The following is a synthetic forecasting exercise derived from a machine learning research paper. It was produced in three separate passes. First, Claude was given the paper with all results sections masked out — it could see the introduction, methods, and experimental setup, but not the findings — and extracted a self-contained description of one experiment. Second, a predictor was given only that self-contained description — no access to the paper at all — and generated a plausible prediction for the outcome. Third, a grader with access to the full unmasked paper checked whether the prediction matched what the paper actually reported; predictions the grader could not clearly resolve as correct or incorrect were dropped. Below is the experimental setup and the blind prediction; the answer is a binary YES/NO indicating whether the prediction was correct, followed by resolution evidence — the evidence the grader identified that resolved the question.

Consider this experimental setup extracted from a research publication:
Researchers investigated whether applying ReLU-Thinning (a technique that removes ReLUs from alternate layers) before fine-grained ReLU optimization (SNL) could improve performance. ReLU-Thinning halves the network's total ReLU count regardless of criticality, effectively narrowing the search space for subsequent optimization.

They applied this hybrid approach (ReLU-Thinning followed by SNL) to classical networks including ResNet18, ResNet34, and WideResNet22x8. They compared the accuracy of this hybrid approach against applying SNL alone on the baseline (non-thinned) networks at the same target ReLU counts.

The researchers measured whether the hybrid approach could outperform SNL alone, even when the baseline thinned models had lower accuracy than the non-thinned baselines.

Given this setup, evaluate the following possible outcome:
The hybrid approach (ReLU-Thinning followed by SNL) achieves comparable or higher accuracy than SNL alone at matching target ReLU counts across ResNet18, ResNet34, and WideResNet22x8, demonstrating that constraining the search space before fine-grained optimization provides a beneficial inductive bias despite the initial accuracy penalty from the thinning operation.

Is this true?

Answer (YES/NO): YES